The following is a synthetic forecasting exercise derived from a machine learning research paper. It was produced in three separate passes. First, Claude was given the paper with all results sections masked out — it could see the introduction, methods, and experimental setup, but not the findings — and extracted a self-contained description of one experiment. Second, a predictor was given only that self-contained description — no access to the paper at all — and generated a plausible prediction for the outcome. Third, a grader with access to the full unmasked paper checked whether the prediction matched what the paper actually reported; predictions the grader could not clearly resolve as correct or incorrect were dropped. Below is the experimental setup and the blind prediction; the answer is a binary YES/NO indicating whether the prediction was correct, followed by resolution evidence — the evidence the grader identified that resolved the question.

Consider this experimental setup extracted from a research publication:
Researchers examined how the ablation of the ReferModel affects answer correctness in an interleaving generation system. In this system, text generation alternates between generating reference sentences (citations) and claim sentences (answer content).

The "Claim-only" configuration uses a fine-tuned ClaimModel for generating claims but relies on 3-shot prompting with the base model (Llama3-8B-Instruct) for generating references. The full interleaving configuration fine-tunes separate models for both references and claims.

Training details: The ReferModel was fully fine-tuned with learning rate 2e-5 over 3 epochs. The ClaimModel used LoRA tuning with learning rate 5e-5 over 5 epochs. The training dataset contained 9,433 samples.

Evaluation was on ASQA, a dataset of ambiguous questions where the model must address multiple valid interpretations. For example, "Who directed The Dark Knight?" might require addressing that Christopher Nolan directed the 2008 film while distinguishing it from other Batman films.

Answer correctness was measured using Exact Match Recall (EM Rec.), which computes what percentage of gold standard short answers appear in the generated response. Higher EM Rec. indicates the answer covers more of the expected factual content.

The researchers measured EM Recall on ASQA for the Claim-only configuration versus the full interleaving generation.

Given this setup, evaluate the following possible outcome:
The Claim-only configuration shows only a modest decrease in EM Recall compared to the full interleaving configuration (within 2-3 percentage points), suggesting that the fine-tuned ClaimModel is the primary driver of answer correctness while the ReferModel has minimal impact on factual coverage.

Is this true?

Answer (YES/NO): NO